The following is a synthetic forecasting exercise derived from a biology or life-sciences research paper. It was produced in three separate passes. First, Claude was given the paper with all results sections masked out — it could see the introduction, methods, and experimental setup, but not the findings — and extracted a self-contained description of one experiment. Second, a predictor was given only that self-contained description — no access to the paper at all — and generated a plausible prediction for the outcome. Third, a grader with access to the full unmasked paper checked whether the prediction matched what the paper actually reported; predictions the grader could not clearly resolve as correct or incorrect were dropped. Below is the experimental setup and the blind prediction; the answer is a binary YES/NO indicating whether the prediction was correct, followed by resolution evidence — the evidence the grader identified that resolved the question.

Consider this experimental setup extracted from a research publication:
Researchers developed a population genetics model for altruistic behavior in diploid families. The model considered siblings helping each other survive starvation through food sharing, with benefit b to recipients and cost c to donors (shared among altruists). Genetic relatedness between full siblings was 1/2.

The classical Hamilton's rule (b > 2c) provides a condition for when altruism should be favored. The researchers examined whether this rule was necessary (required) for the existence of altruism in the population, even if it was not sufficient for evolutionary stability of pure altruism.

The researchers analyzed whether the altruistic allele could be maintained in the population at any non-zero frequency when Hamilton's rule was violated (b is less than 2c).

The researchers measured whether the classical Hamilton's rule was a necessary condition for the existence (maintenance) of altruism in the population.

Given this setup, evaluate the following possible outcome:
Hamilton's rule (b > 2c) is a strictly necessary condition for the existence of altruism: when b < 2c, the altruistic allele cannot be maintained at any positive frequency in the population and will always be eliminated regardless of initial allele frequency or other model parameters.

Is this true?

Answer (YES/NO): YES